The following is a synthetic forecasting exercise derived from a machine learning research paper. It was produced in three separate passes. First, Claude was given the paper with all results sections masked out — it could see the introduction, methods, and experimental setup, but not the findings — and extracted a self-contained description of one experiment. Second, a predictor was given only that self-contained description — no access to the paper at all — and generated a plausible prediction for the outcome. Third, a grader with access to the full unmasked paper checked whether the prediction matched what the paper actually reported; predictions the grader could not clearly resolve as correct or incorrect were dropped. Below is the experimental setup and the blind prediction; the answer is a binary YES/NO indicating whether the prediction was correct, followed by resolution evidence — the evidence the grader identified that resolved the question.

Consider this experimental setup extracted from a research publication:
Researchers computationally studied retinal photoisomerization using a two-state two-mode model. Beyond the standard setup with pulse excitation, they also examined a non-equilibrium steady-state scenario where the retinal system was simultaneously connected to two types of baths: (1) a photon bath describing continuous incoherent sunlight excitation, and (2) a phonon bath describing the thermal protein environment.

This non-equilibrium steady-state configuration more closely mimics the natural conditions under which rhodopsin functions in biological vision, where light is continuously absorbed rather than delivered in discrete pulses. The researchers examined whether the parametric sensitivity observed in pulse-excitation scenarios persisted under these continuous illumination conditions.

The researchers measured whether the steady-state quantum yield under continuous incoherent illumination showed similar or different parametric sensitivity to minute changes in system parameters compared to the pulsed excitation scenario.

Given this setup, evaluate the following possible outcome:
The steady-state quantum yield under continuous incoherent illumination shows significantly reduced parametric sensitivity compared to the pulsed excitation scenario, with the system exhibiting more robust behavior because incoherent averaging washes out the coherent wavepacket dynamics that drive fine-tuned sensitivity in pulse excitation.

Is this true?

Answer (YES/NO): NO